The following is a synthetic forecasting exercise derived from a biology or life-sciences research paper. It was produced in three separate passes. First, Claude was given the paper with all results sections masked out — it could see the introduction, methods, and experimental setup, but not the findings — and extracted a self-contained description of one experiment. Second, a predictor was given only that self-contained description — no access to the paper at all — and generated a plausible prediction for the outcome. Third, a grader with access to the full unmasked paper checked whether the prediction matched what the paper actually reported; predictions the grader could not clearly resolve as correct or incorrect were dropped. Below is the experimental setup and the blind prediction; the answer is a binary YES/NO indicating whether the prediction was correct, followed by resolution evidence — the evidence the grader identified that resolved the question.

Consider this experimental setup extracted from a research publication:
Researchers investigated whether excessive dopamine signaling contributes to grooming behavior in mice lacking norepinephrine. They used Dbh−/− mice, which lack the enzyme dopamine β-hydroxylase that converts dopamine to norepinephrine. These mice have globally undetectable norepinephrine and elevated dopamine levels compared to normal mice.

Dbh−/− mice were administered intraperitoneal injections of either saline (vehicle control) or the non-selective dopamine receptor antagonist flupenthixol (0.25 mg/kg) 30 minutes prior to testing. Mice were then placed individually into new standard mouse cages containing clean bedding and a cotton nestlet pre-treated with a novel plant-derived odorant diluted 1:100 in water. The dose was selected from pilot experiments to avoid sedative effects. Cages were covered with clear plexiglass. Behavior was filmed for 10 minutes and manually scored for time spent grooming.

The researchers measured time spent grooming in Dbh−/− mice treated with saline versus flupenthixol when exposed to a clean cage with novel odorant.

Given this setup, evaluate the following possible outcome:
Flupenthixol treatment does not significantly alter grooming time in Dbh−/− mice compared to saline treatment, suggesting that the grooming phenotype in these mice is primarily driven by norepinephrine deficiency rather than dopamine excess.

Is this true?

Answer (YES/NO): NO